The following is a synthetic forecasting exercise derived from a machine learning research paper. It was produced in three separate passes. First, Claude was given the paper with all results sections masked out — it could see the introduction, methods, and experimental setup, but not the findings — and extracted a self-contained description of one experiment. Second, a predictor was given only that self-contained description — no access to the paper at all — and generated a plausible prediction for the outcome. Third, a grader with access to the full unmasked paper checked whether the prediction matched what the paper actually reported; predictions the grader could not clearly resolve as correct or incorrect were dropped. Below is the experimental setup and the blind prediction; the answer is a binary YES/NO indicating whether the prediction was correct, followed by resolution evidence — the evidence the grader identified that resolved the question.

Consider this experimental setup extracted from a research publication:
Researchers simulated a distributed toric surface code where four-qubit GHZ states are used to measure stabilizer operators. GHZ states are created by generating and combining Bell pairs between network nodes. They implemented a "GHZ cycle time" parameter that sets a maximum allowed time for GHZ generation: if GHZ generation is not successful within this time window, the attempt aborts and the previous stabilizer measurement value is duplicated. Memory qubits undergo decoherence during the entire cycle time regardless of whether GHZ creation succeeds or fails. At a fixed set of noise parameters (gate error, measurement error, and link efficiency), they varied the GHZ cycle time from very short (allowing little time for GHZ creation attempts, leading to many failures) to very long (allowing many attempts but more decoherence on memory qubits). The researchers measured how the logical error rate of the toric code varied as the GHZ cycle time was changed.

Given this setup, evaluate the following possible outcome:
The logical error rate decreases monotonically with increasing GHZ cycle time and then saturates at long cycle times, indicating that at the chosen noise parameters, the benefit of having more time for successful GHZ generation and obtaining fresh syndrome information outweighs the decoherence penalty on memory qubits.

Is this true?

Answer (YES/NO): NO